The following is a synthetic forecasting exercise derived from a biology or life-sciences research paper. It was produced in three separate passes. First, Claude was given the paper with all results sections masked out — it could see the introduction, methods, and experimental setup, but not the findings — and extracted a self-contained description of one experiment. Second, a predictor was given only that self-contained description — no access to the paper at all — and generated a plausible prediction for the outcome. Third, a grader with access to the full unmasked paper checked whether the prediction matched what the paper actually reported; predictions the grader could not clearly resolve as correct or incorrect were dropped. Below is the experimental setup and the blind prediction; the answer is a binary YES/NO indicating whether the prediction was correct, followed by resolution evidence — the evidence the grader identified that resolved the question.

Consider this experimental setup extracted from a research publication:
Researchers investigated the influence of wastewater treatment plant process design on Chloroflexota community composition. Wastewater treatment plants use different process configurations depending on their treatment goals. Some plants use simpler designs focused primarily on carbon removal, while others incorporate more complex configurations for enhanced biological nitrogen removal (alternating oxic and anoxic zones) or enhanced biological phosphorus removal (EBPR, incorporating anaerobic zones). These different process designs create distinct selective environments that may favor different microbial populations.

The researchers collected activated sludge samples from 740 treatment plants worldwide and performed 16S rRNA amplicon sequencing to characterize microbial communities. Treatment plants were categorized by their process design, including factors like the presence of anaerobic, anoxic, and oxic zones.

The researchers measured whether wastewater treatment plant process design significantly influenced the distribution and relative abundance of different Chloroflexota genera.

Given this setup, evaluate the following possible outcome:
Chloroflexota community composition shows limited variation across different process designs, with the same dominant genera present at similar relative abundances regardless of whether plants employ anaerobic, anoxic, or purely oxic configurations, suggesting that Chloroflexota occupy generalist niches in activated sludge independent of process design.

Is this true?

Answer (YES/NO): NO